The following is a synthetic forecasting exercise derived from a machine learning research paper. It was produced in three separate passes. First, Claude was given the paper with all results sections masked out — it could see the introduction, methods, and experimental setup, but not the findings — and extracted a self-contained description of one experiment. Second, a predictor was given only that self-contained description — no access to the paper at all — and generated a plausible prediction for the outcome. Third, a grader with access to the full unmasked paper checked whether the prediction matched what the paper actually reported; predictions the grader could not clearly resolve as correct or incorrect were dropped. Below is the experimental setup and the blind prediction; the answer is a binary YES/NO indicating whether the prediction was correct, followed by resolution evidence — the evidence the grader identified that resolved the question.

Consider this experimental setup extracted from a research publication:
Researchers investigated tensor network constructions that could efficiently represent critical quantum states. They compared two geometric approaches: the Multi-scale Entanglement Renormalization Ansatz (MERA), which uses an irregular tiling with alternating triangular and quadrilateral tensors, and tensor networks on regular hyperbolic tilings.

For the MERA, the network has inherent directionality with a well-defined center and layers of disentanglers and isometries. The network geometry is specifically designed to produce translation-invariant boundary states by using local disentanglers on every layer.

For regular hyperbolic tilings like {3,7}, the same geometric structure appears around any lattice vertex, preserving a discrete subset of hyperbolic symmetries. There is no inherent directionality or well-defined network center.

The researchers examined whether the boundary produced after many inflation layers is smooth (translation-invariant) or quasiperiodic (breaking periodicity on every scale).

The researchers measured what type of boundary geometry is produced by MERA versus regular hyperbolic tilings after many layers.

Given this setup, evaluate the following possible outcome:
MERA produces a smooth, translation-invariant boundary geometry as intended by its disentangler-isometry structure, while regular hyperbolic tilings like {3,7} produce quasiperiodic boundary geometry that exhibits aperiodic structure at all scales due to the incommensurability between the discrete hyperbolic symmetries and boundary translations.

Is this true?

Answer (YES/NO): YES